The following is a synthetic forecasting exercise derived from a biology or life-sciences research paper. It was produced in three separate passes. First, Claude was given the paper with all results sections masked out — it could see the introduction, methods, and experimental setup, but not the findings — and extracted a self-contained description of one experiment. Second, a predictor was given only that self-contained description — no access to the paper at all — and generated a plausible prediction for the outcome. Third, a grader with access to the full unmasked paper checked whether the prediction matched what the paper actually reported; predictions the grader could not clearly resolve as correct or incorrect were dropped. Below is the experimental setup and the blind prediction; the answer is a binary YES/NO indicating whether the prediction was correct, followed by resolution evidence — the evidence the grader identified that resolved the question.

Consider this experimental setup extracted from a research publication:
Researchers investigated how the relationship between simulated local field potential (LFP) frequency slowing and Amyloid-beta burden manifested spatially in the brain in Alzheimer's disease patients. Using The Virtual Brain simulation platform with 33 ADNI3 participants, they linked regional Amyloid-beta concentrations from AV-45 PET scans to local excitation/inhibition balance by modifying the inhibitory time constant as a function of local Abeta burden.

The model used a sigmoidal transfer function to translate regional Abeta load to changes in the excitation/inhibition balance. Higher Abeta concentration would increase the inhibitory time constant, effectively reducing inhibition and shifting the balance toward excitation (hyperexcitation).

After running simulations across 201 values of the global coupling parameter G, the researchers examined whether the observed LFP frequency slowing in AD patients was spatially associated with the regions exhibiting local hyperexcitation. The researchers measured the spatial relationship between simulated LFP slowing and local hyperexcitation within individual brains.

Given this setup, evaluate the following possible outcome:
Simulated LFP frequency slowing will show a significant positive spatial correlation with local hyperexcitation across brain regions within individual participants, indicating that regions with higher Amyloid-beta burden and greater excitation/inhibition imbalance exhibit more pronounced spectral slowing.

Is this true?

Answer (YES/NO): YES